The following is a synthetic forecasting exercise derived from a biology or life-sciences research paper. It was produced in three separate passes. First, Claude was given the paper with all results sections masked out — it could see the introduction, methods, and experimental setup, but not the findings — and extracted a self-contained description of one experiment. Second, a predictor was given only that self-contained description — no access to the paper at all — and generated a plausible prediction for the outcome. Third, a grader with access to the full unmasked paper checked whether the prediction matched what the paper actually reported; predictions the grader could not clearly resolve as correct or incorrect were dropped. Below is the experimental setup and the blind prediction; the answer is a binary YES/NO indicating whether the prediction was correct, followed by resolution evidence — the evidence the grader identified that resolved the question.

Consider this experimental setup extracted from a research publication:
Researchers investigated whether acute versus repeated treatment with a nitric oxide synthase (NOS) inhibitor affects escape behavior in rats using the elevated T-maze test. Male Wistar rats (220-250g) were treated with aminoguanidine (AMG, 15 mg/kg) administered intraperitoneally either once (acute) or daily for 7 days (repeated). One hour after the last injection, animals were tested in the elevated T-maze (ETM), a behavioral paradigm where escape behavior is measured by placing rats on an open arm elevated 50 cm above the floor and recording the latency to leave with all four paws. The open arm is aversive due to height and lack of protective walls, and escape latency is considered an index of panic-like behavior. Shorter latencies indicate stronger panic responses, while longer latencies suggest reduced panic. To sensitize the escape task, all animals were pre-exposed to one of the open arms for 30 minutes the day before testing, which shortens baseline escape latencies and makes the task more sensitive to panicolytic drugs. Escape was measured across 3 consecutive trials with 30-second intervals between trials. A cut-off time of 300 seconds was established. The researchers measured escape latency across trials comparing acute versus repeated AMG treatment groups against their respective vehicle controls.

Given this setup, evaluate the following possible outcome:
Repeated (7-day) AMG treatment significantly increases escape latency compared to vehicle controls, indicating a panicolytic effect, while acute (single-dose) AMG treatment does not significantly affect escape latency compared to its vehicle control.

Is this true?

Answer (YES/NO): YES